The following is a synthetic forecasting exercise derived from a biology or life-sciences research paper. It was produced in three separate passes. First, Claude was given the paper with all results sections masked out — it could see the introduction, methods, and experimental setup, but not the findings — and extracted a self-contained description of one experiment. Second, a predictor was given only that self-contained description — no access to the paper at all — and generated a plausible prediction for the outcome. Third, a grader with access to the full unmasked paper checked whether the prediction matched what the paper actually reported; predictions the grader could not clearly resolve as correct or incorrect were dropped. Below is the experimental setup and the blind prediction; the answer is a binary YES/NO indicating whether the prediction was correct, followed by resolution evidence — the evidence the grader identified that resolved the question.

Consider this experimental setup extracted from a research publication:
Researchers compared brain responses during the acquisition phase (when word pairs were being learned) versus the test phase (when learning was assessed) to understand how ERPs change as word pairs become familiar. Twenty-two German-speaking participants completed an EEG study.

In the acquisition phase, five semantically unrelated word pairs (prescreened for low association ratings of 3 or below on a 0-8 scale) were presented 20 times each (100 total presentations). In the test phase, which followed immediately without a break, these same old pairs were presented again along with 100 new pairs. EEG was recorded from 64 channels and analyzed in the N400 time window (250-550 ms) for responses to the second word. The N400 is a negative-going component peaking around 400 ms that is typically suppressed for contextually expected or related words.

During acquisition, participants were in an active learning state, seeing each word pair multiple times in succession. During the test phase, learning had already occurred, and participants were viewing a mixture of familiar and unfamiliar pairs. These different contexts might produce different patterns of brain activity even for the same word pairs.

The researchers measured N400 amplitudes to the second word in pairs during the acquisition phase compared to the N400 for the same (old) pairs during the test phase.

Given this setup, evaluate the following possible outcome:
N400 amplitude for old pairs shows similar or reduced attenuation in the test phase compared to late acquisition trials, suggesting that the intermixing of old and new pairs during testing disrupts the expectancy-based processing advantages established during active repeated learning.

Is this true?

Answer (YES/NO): YES